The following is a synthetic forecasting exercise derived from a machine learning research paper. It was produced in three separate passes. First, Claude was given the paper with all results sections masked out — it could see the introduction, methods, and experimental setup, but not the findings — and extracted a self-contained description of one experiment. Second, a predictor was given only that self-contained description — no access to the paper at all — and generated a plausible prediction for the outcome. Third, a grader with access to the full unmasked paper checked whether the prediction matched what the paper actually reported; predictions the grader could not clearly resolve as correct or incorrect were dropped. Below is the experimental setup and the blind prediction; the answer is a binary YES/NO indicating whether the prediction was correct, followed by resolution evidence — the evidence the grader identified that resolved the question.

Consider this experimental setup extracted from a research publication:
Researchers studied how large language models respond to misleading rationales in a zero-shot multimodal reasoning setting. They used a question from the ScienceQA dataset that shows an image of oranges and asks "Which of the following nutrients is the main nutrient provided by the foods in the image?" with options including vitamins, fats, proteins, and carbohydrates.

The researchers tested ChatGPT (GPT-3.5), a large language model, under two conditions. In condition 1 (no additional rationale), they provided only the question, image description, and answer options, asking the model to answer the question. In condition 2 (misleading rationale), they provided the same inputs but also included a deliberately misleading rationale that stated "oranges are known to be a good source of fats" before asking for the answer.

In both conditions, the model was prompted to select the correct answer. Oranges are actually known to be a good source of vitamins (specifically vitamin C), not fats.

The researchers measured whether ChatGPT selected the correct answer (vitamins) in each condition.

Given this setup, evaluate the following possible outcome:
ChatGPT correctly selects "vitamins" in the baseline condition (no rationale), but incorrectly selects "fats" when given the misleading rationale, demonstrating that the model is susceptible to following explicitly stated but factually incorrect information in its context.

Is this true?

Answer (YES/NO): YES